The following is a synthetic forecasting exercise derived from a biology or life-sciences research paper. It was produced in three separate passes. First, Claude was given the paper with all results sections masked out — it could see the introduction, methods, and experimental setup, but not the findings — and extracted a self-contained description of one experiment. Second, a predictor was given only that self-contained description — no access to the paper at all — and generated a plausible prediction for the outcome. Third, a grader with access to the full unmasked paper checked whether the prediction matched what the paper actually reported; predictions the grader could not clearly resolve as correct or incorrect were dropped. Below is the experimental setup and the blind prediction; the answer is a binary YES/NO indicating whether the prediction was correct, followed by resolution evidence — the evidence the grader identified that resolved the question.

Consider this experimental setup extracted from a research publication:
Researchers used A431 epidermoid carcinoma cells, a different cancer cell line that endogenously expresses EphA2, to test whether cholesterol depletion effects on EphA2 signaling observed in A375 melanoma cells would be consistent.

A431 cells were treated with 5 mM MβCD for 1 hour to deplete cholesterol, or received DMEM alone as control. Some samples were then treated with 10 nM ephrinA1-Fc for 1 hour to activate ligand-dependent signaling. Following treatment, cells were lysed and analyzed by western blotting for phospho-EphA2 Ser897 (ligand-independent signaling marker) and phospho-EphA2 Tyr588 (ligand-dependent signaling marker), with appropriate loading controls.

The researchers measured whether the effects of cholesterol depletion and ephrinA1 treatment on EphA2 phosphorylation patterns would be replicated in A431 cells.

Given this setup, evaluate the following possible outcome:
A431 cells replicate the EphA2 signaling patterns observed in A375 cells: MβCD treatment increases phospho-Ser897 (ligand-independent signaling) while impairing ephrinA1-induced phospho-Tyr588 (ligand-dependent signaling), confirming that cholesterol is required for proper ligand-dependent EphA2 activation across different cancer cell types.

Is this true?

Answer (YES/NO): NO